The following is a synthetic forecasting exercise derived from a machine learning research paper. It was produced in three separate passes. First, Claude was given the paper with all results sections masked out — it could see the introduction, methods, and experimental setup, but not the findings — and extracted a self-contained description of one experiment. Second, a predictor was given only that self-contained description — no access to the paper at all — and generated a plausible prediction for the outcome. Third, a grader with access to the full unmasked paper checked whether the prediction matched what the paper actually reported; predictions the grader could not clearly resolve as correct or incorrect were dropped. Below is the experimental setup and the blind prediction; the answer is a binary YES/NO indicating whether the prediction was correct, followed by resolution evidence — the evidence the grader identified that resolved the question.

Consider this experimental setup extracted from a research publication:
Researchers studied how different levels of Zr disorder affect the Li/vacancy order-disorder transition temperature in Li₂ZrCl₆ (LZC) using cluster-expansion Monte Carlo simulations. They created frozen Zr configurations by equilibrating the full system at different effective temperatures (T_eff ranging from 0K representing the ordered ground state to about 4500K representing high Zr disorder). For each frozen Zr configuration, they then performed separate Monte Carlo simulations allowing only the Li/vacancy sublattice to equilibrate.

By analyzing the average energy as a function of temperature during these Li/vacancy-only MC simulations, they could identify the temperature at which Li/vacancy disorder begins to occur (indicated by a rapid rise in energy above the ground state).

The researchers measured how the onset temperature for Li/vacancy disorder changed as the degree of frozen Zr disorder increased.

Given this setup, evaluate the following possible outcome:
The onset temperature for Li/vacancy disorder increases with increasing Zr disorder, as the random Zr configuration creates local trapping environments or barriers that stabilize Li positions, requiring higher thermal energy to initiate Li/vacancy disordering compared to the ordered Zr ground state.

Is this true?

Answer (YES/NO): NO